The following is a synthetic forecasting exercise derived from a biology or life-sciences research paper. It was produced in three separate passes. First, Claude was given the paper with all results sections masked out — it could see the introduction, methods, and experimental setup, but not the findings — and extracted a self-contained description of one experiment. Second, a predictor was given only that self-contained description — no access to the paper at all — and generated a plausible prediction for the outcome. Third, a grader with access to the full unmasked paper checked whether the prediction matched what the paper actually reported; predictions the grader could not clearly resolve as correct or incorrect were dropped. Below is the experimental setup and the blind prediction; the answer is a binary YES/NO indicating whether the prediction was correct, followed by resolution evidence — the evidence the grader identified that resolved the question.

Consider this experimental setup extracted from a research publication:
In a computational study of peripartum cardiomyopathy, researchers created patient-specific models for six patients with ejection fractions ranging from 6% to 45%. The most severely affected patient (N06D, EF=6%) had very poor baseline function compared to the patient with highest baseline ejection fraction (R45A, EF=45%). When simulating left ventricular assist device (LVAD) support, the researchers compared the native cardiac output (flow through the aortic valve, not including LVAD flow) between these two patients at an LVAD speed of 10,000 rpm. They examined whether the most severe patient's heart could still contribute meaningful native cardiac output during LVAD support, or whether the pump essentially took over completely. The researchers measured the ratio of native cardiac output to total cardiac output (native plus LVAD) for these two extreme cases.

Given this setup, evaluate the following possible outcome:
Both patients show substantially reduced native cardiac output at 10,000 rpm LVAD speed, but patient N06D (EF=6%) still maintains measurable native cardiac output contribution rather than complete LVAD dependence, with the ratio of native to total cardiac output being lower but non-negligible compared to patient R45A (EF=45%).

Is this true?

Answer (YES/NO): NO